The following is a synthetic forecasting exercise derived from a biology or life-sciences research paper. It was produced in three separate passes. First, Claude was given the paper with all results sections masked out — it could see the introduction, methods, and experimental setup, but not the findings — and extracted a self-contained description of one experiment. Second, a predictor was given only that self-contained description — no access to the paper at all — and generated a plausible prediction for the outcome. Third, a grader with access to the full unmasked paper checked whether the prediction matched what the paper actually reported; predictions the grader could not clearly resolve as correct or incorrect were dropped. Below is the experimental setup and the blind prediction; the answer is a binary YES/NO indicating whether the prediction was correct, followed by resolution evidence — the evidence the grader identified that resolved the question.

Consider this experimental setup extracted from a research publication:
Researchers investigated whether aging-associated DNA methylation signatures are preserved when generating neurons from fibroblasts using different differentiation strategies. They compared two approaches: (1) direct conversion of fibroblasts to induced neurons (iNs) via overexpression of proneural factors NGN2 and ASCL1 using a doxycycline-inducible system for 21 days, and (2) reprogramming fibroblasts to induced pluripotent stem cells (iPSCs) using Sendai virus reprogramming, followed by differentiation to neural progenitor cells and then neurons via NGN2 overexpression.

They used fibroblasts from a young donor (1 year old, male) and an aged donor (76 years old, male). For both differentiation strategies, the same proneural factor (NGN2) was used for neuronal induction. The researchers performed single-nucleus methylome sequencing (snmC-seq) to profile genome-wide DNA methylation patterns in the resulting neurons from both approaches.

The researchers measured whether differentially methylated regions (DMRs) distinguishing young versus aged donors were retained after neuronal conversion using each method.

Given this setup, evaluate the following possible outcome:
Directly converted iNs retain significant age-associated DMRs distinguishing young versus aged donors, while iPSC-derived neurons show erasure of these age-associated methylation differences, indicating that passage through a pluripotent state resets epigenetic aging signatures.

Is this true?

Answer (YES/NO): YES